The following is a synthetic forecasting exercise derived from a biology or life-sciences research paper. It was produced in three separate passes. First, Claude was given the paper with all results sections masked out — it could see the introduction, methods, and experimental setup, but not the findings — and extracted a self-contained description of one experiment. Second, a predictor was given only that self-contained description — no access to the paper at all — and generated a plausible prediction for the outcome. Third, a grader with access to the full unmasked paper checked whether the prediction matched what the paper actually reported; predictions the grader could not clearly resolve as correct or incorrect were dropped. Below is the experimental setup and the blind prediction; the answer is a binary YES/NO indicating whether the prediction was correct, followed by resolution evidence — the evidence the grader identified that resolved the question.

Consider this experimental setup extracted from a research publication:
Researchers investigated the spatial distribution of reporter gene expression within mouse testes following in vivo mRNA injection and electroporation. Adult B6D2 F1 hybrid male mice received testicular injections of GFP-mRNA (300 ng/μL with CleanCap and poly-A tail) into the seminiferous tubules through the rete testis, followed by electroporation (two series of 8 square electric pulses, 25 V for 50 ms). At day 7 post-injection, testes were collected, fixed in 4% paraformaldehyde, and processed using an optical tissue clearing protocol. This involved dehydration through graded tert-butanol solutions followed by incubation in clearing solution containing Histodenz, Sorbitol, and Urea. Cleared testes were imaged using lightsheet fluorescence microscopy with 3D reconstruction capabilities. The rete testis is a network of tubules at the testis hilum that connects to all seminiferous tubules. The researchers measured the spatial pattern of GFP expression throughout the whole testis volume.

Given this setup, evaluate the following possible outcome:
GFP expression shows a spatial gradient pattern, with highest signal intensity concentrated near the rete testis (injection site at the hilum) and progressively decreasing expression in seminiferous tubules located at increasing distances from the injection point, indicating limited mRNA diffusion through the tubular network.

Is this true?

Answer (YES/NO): NO